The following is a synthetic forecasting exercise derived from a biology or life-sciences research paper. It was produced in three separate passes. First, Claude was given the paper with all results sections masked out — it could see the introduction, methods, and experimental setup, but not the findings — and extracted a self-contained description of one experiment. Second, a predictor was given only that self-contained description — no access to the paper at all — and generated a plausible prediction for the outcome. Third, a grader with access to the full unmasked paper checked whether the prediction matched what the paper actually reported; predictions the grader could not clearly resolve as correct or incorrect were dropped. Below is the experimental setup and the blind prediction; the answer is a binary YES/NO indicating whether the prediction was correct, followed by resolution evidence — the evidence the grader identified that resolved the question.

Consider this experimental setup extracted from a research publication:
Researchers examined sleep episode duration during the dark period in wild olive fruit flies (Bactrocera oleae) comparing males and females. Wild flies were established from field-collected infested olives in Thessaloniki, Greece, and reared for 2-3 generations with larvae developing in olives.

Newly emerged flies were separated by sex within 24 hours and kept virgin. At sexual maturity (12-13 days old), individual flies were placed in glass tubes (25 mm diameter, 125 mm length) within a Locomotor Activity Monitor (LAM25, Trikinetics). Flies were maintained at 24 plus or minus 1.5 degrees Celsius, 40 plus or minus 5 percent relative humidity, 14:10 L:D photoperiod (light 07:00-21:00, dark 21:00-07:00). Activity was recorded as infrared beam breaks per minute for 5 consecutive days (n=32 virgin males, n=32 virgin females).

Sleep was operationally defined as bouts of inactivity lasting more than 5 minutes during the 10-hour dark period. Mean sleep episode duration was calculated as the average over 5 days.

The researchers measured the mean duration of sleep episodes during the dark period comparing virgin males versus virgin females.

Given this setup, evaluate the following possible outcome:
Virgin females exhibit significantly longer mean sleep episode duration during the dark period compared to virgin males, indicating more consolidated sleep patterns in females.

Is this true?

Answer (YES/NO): NO